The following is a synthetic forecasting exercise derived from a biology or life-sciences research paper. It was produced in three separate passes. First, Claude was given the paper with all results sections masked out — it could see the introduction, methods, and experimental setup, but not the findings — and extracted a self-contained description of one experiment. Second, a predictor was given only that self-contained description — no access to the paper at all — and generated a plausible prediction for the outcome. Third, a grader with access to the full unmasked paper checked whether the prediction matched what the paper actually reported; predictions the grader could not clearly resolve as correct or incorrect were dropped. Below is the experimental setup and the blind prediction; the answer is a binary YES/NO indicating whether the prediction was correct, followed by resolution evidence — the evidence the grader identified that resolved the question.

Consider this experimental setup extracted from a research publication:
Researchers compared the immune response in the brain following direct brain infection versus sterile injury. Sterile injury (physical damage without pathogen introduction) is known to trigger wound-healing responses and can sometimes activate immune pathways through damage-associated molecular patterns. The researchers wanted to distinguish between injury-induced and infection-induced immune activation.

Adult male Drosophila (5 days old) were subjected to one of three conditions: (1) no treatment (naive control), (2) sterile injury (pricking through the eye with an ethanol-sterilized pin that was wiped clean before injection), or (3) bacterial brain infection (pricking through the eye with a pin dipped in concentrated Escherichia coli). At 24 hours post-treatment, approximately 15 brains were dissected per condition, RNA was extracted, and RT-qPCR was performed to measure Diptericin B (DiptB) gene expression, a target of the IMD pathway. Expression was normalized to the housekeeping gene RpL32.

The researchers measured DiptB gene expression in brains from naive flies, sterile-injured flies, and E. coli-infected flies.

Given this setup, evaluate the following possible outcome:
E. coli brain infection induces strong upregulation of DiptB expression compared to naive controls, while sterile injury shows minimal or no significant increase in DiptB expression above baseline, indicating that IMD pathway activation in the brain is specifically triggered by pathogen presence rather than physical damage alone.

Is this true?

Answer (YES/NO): YES